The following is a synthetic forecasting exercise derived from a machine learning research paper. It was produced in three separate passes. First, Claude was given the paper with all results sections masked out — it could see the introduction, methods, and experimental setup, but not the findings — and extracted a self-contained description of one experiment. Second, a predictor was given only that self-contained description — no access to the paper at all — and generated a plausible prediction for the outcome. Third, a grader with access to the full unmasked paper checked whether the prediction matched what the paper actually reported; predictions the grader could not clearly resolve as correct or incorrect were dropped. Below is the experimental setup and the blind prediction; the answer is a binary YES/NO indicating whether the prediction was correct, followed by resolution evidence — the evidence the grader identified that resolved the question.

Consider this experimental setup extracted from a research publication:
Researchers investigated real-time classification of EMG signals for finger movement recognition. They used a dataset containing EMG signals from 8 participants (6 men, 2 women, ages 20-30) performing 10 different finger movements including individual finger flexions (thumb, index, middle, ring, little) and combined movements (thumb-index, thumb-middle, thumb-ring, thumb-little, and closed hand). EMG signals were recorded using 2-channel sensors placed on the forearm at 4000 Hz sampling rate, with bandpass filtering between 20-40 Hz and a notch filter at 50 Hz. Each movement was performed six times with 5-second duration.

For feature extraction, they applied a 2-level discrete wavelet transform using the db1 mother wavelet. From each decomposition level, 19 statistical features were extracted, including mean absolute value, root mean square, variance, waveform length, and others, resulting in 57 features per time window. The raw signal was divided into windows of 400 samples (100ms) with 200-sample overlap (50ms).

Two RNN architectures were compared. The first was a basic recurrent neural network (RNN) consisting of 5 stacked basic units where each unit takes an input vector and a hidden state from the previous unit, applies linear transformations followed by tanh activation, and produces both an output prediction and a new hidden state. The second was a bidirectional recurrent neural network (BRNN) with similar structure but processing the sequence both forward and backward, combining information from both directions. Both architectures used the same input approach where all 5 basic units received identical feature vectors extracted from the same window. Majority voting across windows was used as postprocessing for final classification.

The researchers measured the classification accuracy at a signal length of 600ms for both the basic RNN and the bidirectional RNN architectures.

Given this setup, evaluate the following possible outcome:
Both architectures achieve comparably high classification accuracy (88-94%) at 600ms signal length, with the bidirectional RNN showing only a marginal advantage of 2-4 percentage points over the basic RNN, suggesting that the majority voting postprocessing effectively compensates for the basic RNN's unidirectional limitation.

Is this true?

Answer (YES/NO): NO